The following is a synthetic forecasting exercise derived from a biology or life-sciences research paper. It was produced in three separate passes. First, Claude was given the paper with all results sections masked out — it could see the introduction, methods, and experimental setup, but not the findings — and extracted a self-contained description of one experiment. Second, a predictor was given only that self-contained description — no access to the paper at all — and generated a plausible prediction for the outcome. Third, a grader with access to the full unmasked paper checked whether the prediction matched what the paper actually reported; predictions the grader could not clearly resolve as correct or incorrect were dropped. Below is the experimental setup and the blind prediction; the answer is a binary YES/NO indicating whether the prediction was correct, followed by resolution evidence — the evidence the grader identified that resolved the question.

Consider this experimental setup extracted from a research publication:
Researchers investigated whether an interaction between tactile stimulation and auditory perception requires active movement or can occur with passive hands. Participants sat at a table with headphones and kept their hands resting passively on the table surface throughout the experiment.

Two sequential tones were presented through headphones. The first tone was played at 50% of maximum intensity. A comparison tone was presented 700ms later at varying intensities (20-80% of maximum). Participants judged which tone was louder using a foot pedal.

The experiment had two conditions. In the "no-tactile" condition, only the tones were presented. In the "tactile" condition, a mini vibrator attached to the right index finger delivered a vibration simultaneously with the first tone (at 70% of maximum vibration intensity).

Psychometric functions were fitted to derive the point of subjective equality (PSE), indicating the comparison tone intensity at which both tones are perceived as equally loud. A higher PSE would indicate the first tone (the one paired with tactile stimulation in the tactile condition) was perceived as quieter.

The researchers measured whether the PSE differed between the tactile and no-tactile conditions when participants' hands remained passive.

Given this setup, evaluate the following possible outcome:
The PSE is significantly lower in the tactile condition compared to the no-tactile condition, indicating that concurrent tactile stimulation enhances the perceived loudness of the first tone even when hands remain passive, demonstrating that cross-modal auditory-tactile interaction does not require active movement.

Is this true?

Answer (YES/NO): NO